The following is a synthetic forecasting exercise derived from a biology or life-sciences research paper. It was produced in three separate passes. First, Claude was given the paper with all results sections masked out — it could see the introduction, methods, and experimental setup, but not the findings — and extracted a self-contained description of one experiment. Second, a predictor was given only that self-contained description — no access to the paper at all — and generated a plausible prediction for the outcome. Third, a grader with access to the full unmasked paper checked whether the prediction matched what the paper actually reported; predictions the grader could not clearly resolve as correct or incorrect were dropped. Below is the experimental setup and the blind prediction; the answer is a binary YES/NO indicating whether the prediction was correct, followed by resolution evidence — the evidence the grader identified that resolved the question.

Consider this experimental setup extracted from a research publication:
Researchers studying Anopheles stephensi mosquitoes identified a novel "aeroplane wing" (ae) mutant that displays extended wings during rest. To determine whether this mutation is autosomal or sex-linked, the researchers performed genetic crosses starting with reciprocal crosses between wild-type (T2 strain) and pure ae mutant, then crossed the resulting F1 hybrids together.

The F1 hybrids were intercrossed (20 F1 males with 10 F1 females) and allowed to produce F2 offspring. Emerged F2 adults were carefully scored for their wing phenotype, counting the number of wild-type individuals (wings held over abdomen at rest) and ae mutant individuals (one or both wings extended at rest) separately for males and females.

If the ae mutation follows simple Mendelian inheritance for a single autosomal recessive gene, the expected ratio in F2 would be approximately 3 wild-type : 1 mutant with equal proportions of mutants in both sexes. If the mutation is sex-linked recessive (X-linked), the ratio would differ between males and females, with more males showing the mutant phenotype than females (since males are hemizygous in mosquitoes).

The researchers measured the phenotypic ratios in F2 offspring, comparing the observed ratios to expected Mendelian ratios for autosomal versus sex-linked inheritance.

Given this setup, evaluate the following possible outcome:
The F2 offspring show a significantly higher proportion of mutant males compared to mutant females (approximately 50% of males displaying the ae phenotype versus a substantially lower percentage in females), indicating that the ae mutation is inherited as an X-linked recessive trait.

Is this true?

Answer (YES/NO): NO